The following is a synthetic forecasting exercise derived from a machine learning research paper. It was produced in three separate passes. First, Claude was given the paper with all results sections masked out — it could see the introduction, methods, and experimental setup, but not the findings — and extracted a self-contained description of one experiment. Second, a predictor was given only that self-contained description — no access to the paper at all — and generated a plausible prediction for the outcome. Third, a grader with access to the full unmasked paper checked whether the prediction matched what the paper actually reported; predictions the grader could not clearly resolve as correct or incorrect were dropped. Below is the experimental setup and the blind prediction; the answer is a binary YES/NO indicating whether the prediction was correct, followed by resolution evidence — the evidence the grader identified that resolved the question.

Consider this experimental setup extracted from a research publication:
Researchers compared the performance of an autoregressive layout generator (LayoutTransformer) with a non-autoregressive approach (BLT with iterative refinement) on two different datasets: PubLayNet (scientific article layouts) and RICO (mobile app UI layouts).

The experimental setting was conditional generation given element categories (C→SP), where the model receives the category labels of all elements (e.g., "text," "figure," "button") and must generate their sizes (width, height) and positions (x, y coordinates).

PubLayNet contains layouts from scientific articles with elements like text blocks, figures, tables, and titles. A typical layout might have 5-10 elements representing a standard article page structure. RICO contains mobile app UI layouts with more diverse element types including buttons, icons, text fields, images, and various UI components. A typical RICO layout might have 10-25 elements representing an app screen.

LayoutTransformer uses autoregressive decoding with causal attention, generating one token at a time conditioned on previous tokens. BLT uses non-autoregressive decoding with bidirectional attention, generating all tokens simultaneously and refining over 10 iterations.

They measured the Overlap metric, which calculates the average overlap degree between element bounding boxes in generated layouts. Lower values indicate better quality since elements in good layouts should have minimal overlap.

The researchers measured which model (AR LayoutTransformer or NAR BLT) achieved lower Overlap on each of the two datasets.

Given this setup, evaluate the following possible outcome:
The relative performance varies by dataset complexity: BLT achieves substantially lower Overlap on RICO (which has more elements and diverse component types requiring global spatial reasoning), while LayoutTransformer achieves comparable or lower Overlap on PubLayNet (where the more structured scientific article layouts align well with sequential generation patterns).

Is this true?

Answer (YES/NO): NO